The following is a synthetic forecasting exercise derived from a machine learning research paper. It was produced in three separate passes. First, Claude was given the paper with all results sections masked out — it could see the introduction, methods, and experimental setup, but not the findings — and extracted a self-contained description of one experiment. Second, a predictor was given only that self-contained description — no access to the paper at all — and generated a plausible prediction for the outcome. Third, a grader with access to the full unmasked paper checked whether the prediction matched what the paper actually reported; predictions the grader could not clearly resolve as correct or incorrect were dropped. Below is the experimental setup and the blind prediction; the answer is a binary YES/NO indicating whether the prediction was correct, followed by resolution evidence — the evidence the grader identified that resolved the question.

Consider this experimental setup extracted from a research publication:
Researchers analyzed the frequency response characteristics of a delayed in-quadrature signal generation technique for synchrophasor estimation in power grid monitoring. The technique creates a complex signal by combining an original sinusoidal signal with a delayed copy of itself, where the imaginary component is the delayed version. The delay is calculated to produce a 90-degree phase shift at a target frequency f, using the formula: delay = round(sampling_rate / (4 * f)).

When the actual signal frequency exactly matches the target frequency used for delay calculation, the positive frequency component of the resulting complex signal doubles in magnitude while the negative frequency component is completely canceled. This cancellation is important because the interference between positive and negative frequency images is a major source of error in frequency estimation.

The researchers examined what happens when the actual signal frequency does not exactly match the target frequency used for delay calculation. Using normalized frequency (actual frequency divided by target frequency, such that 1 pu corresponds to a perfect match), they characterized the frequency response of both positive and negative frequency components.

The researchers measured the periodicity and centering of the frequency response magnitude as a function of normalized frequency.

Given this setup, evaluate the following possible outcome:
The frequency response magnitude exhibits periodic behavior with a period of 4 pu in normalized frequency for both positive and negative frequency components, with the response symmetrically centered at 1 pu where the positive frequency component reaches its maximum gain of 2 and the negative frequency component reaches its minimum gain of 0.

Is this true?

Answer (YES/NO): YES